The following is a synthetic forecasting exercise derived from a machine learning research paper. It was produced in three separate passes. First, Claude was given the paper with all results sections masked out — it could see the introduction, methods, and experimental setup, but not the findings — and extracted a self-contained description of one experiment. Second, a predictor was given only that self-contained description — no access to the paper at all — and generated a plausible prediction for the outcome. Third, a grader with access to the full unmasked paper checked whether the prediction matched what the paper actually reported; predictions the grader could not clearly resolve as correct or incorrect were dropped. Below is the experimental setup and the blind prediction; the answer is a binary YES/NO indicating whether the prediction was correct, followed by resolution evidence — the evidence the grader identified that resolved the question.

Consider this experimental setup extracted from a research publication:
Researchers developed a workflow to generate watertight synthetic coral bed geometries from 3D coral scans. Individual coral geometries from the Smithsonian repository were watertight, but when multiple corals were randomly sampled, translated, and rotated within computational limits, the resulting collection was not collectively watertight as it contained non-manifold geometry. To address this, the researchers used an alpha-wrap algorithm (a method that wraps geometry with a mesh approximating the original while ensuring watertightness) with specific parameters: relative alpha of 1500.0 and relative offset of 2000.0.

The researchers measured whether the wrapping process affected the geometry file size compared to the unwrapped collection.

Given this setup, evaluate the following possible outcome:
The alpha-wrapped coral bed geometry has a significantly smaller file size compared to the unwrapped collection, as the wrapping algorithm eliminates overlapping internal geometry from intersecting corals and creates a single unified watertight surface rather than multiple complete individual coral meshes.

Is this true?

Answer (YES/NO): YES